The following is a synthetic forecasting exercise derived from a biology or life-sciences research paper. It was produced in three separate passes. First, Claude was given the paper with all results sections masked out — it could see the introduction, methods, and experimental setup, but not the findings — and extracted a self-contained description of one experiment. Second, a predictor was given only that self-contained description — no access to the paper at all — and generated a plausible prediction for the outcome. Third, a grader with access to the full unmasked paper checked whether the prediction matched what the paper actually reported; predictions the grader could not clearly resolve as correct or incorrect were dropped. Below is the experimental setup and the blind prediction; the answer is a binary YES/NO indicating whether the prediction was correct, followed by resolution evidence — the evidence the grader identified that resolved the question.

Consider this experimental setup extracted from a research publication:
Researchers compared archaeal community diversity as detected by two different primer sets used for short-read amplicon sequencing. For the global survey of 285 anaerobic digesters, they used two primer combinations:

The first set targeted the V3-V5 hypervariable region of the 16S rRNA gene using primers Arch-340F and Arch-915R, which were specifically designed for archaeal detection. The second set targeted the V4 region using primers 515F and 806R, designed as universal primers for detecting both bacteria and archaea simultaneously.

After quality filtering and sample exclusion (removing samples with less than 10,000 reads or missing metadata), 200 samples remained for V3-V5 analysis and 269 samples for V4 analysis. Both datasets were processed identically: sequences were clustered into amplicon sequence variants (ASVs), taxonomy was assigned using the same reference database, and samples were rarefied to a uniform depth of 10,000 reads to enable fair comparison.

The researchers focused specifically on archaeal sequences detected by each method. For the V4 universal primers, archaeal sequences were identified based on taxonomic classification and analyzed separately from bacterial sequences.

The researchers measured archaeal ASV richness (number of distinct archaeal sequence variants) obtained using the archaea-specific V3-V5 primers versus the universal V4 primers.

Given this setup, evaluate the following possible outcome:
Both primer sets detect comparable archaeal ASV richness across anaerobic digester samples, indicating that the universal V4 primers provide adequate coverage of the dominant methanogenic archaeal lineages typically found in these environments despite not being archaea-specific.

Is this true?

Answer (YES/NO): NO